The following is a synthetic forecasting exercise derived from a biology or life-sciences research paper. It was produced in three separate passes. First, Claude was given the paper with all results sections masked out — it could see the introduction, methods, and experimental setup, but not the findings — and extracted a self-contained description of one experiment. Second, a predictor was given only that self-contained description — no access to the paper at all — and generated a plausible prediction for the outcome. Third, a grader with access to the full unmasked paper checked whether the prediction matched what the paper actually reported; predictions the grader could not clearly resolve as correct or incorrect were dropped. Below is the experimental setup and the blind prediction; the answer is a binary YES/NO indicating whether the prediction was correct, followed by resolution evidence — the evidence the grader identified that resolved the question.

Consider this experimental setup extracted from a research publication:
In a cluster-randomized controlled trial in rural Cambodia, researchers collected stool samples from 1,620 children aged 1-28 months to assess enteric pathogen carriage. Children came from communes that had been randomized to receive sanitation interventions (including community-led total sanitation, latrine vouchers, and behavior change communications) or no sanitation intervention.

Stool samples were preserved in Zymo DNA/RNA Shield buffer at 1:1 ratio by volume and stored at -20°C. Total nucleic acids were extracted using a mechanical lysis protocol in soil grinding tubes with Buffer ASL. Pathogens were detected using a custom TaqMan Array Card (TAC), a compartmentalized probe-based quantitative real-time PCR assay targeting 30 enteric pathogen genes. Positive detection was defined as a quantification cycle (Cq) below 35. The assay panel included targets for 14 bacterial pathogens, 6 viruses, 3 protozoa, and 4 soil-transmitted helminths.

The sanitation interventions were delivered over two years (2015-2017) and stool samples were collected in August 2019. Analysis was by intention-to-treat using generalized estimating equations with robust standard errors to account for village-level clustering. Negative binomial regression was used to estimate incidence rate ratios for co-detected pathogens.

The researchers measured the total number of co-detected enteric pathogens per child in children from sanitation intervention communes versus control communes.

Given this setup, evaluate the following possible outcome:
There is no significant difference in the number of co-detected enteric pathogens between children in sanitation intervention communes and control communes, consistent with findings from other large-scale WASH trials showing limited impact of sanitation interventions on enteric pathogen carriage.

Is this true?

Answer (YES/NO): YES